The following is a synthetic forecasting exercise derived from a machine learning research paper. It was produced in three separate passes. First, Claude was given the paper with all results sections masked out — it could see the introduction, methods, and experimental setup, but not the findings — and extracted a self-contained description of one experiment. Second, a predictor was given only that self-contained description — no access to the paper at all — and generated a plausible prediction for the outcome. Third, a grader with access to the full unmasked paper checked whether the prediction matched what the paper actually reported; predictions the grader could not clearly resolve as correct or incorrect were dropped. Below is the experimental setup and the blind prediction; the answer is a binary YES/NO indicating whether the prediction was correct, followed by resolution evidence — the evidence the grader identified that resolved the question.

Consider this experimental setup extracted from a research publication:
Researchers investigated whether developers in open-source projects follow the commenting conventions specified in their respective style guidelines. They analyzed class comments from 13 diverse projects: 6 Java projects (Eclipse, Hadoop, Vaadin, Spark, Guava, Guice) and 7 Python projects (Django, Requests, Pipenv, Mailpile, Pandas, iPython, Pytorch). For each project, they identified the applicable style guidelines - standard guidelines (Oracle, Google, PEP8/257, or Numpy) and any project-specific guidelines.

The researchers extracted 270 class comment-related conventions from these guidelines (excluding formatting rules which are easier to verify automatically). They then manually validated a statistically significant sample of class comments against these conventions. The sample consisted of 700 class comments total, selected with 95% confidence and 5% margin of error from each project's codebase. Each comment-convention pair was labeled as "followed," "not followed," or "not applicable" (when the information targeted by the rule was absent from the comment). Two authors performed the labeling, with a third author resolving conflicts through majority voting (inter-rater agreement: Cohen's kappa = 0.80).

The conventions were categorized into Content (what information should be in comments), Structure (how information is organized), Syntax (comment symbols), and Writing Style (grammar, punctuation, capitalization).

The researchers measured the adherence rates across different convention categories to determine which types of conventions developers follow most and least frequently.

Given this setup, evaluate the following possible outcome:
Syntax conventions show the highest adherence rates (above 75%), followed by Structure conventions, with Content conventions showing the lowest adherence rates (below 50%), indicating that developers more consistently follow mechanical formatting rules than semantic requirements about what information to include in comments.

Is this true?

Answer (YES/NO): NO